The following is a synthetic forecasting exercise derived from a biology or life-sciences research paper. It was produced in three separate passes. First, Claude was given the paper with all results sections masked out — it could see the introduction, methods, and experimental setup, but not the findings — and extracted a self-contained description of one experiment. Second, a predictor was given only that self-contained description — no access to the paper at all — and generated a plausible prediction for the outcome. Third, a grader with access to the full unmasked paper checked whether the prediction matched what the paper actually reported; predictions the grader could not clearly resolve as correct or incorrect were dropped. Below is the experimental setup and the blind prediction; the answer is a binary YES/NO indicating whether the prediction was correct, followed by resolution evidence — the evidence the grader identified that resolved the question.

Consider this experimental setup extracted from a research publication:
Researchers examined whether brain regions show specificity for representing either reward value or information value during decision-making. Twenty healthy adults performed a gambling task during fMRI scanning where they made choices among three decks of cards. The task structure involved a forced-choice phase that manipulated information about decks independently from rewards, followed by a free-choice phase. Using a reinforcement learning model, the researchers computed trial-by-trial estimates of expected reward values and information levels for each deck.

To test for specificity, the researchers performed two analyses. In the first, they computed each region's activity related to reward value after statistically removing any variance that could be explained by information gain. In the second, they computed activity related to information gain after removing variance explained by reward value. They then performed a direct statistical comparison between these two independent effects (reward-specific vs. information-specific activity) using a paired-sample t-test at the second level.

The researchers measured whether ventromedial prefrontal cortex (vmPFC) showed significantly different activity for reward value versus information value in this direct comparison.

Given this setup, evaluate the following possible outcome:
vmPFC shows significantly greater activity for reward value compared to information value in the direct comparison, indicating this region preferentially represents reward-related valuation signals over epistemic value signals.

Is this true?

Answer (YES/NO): YES